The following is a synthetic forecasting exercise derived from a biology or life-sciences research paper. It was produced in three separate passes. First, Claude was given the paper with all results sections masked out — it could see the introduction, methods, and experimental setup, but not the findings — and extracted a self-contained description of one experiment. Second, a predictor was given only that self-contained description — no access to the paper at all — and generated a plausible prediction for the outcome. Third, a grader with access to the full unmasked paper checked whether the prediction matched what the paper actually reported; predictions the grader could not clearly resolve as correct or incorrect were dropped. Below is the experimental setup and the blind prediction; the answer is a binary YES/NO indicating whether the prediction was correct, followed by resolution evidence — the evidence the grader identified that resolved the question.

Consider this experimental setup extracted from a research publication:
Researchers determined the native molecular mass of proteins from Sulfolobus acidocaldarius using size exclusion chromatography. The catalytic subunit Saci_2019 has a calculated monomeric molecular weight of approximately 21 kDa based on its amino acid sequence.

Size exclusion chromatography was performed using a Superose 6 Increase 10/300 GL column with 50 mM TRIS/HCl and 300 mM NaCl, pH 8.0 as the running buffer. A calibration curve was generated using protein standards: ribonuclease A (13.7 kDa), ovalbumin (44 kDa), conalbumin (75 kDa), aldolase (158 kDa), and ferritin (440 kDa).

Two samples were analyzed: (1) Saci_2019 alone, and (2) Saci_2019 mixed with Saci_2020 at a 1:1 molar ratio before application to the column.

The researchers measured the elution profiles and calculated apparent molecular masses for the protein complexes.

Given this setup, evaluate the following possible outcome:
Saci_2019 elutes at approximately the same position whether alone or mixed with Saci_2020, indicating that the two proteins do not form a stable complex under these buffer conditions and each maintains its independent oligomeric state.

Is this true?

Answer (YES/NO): NO